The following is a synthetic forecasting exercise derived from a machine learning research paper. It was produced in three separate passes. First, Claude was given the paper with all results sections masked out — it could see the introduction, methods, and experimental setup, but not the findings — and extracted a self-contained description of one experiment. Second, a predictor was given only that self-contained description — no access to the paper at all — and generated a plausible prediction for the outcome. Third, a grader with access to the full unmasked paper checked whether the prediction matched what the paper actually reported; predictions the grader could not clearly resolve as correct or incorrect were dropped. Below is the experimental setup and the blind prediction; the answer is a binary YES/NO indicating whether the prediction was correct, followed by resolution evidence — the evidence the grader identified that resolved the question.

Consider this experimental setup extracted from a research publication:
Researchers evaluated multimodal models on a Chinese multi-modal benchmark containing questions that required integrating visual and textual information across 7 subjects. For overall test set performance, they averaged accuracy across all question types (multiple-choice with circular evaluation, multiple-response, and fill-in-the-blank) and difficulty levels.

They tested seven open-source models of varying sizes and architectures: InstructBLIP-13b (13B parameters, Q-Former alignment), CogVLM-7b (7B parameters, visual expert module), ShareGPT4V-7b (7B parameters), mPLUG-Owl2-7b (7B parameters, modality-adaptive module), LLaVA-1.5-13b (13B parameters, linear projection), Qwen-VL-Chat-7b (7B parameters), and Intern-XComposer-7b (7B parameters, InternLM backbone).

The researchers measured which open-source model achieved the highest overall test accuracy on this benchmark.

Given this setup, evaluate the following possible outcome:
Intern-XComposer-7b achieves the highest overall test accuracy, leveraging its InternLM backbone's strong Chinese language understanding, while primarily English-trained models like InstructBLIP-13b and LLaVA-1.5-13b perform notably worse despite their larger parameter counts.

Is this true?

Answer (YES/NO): YES